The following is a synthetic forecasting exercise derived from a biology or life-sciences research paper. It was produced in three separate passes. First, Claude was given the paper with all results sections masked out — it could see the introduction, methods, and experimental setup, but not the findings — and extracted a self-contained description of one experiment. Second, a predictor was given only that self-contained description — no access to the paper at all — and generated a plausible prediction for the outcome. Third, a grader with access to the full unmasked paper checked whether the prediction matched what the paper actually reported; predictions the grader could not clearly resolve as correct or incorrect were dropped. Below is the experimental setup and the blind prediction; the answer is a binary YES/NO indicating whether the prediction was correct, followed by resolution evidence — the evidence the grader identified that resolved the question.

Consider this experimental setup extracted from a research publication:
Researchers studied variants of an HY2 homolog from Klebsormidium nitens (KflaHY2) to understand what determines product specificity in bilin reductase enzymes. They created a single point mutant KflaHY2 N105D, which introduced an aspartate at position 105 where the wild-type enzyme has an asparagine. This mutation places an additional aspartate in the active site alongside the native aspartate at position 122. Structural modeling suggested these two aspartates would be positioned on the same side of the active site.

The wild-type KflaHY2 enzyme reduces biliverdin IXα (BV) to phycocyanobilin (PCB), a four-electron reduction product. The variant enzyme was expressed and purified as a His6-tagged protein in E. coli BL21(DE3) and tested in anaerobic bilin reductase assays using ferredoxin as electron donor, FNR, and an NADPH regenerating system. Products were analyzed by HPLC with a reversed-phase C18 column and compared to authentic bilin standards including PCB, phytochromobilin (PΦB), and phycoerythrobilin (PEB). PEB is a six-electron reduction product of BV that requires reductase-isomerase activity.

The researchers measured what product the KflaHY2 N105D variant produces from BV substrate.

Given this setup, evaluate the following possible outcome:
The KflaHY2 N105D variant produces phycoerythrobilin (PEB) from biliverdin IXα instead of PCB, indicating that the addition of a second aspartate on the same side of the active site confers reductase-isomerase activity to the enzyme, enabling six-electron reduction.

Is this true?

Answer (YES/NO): YES